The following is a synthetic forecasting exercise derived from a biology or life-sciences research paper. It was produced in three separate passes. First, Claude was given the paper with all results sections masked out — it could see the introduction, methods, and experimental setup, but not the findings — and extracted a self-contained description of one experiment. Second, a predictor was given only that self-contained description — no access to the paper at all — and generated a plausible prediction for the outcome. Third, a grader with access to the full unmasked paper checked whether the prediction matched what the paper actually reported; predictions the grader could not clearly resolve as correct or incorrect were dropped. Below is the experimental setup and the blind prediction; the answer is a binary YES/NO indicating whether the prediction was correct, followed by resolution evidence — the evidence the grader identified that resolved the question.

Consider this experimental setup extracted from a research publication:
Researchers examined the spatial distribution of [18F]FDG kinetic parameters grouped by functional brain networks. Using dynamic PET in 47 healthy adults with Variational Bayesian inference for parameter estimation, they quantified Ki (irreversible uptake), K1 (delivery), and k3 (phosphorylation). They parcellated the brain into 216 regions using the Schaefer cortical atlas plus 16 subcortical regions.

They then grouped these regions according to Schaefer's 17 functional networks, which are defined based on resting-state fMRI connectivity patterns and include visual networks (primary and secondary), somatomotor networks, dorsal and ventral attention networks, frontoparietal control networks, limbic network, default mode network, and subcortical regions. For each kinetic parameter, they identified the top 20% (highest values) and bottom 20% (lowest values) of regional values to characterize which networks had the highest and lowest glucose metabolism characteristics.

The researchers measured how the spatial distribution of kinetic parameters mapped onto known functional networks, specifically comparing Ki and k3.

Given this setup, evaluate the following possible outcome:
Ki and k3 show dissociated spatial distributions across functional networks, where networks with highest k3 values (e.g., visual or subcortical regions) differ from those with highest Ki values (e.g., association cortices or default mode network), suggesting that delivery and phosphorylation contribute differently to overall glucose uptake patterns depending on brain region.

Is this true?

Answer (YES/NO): NO